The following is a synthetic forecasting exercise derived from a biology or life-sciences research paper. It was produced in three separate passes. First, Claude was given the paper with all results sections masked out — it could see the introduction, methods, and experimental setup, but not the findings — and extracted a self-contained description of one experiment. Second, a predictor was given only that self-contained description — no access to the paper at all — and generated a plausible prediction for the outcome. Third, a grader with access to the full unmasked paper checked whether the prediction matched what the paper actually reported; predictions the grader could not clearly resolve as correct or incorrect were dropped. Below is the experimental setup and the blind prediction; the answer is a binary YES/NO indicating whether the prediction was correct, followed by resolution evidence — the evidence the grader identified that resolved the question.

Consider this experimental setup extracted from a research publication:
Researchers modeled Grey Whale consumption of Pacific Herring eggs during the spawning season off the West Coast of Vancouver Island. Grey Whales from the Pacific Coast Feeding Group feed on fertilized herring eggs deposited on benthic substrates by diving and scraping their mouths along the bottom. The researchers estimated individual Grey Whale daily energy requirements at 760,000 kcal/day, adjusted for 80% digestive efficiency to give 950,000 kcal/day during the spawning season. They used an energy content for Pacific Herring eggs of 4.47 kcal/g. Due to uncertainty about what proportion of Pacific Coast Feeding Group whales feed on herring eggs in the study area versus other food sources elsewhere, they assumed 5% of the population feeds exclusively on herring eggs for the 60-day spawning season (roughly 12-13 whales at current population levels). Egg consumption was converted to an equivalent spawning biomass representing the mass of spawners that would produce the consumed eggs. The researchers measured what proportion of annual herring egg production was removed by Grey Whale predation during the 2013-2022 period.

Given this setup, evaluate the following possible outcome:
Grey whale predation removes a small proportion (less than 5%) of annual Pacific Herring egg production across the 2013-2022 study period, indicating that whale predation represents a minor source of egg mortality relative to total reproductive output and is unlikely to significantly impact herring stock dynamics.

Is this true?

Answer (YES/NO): NO